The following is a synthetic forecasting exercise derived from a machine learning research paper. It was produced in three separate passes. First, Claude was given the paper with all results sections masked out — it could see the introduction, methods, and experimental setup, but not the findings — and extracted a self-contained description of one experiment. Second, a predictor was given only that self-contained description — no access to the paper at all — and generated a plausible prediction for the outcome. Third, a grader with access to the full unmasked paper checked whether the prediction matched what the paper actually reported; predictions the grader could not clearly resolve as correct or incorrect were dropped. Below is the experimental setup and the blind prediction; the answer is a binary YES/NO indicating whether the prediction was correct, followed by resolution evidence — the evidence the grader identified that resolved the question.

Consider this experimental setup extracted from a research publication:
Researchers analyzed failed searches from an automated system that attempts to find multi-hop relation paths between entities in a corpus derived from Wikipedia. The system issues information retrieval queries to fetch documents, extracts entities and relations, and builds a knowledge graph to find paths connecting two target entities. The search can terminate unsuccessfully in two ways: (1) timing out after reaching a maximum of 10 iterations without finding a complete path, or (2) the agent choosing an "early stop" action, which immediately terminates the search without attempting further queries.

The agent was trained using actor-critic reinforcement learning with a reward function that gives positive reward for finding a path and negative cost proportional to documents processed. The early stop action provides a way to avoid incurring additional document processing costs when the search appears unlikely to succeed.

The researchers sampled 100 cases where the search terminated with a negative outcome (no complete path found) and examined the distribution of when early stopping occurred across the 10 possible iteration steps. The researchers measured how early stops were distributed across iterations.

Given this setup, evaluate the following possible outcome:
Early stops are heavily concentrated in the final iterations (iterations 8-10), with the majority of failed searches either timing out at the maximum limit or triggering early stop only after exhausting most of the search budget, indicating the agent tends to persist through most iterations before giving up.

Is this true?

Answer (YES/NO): YES